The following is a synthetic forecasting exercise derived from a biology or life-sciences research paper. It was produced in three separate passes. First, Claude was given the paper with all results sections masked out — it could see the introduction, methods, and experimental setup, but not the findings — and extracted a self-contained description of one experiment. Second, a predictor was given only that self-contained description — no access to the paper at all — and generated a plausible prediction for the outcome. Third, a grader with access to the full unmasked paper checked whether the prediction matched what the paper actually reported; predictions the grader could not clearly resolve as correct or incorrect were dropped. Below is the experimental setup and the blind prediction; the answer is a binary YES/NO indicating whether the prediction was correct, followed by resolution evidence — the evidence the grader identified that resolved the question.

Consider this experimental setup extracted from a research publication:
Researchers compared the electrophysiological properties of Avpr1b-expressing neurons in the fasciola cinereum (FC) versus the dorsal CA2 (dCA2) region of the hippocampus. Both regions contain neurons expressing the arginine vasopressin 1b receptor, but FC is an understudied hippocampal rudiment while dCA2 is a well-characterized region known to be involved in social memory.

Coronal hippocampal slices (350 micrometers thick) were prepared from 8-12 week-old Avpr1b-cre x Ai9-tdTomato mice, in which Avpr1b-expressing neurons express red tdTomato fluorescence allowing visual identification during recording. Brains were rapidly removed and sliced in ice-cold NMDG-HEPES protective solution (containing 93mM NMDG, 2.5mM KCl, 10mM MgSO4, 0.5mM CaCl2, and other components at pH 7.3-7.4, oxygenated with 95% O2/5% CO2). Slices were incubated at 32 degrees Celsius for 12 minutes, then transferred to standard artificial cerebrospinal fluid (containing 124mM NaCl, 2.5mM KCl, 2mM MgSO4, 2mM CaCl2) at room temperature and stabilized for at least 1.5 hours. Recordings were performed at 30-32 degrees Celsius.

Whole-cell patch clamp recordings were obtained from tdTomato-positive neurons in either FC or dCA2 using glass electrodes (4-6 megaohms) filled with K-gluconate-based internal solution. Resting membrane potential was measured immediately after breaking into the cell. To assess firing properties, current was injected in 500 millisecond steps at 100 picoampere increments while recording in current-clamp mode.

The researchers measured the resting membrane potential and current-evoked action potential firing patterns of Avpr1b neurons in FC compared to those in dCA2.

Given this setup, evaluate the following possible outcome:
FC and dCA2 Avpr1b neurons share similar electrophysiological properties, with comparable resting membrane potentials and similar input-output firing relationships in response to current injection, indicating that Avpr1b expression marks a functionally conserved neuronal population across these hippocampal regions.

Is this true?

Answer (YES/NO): NO